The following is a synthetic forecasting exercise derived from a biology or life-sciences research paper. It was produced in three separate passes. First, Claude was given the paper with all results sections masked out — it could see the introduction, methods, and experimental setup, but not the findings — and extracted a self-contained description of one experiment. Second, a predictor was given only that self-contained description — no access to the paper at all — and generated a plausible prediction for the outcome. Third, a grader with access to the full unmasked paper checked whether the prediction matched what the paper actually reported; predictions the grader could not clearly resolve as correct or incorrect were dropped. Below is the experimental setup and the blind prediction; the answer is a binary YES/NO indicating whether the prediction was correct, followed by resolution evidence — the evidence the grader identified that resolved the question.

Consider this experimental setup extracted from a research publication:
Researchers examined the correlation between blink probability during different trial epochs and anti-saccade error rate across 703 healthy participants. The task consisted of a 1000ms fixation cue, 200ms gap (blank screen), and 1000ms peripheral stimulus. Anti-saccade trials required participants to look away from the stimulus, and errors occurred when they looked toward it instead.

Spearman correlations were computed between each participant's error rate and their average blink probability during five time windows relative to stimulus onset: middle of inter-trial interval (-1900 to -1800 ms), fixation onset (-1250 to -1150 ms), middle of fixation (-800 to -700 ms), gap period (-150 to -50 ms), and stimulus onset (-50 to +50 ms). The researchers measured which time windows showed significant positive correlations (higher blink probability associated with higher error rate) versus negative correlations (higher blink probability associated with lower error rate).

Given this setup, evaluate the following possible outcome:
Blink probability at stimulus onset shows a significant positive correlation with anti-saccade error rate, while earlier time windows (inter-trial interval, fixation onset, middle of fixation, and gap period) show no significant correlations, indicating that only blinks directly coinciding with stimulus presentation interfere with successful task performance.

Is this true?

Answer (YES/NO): NO